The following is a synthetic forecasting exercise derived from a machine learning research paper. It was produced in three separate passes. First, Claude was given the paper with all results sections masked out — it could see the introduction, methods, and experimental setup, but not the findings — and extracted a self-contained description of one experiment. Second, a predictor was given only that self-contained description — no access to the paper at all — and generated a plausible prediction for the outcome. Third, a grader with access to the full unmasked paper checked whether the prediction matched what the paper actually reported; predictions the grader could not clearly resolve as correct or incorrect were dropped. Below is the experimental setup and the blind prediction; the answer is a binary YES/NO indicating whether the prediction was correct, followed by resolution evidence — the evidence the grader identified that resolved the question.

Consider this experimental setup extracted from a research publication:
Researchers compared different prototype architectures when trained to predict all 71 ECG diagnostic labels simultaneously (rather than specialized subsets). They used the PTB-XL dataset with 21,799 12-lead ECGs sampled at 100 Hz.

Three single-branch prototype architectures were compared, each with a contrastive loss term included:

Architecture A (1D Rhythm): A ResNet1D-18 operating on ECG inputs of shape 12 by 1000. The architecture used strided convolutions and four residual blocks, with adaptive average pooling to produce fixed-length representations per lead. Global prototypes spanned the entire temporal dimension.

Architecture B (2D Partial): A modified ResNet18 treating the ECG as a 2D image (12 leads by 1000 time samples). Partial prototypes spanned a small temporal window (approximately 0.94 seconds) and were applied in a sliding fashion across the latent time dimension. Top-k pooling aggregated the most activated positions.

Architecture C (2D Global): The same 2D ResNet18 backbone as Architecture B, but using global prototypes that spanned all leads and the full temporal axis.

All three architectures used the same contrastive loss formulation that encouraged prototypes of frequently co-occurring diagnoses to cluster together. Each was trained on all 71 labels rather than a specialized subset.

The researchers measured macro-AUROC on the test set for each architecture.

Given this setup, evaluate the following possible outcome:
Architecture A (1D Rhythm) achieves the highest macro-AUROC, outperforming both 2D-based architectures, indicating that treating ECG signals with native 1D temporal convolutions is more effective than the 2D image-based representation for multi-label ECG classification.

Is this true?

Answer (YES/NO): NO